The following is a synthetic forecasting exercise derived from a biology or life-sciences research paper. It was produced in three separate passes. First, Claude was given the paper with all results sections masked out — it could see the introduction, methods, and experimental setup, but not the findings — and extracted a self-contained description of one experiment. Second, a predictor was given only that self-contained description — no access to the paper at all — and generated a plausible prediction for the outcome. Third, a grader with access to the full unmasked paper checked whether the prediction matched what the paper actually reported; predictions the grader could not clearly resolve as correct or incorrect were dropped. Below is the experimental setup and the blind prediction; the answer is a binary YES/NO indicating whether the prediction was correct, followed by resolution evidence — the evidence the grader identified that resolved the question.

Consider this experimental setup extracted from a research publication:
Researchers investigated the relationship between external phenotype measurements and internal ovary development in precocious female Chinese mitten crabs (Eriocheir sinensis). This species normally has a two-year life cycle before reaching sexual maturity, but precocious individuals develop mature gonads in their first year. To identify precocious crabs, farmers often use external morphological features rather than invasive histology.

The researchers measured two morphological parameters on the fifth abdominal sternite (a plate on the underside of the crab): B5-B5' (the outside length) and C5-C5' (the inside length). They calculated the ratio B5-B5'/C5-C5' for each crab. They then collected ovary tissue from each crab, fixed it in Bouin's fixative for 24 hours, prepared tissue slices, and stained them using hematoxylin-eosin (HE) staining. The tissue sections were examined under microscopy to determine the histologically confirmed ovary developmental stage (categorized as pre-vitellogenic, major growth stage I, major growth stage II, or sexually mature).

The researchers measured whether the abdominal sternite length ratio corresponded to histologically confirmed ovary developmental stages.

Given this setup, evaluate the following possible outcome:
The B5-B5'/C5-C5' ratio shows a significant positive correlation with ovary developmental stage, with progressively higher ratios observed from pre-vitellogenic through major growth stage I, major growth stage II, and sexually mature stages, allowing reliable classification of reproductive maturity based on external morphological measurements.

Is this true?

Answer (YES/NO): YES